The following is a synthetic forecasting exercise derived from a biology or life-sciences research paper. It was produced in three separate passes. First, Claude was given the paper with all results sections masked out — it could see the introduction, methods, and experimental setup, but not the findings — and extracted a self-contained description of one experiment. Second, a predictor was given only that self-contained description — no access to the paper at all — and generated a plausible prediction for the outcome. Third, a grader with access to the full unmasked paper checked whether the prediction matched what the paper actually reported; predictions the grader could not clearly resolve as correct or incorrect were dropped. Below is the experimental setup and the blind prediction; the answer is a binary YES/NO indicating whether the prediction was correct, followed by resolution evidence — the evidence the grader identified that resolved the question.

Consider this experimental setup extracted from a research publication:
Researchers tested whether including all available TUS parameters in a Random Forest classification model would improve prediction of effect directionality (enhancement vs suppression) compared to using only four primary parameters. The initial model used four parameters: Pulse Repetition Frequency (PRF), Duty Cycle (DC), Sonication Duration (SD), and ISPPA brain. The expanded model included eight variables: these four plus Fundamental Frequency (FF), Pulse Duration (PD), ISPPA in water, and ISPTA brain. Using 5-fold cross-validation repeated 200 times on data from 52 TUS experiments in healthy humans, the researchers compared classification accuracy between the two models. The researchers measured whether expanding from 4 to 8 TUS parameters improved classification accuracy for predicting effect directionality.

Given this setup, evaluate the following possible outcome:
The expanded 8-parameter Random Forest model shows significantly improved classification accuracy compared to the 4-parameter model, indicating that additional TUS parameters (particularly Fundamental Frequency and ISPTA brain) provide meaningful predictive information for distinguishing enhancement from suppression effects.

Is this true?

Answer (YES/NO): NO